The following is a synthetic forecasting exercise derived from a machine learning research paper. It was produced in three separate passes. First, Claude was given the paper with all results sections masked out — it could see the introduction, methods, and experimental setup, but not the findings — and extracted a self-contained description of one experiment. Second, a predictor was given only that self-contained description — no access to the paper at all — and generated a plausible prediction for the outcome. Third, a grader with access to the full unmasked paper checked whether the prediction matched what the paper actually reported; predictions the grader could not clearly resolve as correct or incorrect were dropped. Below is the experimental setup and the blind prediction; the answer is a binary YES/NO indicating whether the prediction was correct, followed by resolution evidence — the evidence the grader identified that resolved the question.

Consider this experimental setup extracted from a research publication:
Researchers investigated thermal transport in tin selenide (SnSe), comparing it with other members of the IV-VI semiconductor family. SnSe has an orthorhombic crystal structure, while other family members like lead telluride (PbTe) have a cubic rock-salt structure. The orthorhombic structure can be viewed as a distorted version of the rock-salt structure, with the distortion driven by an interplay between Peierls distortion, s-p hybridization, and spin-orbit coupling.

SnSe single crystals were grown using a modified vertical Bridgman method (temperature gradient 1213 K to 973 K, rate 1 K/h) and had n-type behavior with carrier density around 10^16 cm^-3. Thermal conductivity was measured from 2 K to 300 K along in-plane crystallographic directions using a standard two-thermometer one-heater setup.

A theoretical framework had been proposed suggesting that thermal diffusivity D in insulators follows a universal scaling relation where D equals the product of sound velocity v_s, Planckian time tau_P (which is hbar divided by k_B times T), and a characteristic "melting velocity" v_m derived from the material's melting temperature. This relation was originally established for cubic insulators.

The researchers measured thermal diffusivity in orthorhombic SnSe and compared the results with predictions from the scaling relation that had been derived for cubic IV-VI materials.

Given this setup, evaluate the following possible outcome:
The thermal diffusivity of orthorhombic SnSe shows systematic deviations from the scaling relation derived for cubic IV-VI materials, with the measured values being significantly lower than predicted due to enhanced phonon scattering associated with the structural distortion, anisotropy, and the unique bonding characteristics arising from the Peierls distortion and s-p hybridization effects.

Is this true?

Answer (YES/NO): NO